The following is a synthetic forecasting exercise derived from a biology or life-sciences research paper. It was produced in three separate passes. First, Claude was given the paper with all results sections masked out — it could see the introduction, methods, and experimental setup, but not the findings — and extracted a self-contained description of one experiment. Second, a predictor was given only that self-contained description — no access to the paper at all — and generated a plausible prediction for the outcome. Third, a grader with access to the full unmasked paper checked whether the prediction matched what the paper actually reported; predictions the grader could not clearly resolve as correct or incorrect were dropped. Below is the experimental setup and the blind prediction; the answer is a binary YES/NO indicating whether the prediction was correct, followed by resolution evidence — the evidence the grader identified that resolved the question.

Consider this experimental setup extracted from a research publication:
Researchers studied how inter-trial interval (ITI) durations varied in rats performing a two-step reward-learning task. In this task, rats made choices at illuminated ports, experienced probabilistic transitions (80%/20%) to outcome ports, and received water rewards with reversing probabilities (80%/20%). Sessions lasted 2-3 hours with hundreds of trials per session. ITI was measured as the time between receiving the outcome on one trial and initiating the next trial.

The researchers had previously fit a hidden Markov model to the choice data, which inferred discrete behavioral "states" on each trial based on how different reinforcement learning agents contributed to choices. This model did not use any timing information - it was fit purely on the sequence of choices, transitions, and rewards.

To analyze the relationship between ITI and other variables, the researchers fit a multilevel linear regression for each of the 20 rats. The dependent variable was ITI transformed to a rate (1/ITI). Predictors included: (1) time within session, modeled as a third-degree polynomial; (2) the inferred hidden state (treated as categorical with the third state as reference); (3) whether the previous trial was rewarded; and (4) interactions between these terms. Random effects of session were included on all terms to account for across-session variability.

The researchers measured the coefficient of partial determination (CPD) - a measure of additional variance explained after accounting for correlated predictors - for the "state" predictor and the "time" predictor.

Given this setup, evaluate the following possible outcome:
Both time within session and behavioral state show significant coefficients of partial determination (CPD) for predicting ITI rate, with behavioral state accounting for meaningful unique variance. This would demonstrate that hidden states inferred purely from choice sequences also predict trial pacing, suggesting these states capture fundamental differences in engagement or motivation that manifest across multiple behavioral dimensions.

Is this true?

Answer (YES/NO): YES